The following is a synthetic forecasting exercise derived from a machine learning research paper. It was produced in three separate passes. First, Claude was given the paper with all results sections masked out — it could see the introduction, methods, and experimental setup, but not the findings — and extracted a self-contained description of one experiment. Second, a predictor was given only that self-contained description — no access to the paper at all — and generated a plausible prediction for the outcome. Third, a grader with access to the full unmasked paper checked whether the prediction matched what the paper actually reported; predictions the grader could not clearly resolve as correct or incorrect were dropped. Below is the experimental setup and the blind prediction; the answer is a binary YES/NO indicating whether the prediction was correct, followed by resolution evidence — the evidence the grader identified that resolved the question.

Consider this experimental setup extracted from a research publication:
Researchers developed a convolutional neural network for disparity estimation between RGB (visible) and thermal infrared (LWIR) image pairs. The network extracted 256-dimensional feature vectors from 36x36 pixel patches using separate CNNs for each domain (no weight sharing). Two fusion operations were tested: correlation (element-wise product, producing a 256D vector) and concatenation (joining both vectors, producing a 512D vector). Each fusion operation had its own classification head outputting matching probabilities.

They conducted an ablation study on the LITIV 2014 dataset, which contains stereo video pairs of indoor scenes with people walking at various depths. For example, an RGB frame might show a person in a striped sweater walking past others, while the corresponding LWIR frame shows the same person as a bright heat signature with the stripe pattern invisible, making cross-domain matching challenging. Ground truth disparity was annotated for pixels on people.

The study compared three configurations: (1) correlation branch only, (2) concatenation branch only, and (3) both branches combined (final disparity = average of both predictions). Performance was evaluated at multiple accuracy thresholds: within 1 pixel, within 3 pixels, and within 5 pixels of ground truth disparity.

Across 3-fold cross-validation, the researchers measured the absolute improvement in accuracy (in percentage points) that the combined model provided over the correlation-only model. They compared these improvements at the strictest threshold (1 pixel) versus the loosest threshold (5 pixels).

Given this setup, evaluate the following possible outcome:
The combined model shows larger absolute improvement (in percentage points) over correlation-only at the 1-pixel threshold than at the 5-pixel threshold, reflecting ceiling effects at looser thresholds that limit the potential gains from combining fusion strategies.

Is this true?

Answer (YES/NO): YES